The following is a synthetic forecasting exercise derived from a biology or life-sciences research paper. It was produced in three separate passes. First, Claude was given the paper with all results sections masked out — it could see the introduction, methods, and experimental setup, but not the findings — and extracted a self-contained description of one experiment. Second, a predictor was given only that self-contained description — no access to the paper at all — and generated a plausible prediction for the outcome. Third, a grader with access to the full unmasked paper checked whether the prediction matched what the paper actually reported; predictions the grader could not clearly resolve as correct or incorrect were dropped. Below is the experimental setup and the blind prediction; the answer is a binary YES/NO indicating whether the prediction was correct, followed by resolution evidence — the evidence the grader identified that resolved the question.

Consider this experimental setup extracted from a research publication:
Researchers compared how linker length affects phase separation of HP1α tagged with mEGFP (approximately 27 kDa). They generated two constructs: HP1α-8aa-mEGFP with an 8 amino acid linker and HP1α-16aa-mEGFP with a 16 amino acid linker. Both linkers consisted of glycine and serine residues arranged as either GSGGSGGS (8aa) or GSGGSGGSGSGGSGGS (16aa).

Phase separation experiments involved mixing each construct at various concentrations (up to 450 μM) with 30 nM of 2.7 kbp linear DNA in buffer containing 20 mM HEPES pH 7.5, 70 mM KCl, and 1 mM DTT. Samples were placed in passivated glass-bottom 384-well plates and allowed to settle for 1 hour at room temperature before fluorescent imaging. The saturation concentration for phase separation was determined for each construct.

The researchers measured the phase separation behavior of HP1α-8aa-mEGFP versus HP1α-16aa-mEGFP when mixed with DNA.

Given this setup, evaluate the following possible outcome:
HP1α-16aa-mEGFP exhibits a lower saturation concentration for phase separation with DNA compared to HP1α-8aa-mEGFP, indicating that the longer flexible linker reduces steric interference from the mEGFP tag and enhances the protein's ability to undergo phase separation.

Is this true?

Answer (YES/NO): NO